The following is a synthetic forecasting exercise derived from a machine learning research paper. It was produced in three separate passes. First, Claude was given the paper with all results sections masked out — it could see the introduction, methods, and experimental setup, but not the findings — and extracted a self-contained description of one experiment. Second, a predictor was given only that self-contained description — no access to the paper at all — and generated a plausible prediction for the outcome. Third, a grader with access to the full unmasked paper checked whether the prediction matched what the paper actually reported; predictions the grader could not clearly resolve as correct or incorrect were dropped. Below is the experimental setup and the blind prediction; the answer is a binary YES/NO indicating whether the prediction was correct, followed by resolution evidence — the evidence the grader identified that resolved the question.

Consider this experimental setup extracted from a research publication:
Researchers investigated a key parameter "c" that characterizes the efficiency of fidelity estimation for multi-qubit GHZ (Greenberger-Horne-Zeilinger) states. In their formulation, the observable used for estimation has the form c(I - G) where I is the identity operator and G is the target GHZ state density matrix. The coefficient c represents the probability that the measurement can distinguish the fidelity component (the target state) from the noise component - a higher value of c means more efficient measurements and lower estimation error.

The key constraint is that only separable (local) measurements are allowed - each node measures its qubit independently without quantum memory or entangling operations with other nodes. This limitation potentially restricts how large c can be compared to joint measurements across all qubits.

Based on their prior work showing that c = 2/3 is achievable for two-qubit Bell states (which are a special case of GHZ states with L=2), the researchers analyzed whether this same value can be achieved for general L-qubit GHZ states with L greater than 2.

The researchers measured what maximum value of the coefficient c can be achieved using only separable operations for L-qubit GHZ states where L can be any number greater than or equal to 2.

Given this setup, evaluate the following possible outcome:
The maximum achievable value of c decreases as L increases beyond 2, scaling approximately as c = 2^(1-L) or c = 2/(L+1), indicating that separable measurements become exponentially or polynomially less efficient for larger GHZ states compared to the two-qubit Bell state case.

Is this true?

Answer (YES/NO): NO